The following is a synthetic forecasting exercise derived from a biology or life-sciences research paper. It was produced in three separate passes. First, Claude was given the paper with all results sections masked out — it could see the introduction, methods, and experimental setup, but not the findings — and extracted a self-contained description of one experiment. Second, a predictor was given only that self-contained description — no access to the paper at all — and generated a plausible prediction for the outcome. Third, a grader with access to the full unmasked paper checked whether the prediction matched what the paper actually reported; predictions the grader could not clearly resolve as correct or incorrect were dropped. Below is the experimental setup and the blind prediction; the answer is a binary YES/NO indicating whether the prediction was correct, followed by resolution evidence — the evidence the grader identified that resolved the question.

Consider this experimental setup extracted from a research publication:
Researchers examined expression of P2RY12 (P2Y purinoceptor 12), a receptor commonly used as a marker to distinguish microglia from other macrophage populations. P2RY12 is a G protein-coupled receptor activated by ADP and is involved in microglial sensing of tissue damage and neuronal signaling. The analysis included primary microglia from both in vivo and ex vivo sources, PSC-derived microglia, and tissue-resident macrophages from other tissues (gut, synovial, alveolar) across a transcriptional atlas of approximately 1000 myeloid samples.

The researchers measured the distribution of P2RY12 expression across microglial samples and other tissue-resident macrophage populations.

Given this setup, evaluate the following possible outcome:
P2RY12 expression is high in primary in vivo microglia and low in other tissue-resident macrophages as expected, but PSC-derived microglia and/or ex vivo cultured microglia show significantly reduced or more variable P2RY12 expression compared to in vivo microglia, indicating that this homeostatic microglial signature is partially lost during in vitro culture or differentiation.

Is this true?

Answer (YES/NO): NO